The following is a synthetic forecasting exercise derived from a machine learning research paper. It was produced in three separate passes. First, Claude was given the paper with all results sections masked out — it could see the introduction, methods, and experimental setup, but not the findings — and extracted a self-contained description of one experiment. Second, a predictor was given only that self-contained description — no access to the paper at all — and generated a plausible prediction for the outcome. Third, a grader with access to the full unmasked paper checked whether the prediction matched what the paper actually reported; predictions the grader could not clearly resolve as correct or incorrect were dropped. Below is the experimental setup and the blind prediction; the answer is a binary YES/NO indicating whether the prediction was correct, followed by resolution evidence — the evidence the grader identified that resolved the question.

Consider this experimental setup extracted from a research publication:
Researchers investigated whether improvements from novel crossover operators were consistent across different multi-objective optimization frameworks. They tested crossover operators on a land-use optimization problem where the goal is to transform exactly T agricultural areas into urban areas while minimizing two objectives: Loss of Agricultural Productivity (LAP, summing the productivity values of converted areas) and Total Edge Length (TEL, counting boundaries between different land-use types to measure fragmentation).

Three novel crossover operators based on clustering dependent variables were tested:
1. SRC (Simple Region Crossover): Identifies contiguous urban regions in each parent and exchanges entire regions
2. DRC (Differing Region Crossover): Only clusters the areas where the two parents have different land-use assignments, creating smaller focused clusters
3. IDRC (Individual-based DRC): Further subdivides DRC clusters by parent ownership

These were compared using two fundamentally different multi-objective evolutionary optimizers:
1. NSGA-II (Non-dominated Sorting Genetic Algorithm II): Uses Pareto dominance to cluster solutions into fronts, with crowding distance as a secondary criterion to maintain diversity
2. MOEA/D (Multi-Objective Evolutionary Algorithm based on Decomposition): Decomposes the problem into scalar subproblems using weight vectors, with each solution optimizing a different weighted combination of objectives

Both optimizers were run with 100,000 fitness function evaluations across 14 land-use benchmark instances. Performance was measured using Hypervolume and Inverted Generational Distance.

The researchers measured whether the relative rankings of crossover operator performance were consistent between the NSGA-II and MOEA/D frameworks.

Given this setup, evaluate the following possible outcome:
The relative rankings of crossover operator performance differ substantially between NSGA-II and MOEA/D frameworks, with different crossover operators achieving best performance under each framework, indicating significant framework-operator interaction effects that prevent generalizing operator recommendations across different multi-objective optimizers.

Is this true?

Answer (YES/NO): NO